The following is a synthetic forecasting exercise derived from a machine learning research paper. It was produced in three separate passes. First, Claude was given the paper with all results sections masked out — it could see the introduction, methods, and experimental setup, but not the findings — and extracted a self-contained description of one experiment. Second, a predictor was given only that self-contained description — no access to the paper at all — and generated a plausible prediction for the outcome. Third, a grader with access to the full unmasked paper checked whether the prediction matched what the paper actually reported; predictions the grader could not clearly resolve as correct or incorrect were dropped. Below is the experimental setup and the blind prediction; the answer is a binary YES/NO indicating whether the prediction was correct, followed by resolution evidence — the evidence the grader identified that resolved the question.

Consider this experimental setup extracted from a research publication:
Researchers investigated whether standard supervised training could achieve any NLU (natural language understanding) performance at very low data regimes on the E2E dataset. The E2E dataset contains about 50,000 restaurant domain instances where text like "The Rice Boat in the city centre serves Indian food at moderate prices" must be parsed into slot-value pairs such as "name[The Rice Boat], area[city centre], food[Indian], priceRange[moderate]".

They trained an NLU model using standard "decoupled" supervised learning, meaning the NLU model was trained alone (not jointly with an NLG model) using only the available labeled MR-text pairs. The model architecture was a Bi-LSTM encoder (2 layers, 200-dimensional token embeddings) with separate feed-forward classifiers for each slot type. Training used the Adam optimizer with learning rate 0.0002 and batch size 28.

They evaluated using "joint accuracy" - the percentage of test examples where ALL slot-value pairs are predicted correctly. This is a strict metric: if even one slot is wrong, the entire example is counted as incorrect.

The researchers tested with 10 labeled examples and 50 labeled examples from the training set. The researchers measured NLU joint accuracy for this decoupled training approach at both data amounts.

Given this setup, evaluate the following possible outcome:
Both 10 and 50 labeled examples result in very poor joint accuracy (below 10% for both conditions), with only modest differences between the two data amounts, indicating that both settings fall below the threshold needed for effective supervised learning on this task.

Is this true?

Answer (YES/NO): YES